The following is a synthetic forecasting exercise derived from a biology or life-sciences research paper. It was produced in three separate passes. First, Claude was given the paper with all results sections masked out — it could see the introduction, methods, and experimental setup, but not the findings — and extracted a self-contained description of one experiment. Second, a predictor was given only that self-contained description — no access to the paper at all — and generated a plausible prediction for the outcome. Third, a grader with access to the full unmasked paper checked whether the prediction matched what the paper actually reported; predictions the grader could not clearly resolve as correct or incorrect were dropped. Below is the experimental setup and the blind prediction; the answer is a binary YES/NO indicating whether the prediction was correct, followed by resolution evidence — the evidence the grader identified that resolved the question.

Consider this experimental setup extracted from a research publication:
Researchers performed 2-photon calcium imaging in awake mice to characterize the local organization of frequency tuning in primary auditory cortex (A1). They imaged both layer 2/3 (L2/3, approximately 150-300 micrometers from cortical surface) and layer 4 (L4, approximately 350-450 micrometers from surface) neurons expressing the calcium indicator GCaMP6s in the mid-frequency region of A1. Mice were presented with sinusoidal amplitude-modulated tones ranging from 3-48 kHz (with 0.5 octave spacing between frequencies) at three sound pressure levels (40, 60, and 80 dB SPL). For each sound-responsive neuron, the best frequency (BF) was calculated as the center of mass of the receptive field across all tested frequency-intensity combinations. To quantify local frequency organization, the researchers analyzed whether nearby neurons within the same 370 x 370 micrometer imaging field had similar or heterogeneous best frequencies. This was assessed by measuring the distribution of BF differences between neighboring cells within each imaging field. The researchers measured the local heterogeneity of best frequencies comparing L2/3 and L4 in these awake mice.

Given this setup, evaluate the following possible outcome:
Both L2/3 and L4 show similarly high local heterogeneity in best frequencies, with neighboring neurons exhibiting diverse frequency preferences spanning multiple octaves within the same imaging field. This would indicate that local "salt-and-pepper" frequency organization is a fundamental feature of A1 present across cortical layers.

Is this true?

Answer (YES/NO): NO